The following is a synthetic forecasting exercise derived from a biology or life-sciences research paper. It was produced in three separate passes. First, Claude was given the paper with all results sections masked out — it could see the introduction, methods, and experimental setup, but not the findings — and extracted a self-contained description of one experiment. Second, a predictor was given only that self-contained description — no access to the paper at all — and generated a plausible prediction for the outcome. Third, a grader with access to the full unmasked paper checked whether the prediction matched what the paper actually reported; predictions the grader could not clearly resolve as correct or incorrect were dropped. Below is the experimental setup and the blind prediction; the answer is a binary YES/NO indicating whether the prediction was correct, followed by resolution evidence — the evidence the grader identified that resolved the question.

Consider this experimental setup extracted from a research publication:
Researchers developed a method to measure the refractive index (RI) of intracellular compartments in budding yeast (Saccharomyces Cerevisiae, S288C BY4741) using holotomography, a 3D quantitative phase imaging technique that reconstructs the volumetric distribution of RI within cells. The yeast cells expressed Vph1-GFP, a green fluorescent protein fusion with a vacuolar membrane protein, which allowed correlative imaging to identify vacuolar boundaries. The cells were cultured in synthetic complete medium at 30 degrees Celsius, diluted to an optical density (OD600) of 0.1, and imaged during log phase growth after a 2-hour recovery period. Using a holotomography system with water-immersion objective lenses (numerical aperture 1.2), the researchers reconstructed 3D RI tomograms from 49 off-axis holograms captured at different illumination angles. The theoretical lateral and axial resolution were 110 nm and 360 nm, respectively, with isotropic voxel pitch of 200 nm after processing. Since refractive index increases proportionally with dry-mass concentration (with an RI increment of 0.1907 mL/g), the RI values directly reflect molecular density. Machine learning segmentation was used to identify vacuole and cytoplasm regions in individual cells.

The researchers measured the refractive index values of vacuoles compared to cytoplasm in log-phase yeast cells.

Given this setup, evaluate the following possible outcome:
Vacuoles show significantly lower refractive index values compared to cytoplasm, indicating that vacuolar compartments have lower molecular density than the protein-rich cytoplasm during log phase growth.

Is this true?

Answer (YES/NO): YES